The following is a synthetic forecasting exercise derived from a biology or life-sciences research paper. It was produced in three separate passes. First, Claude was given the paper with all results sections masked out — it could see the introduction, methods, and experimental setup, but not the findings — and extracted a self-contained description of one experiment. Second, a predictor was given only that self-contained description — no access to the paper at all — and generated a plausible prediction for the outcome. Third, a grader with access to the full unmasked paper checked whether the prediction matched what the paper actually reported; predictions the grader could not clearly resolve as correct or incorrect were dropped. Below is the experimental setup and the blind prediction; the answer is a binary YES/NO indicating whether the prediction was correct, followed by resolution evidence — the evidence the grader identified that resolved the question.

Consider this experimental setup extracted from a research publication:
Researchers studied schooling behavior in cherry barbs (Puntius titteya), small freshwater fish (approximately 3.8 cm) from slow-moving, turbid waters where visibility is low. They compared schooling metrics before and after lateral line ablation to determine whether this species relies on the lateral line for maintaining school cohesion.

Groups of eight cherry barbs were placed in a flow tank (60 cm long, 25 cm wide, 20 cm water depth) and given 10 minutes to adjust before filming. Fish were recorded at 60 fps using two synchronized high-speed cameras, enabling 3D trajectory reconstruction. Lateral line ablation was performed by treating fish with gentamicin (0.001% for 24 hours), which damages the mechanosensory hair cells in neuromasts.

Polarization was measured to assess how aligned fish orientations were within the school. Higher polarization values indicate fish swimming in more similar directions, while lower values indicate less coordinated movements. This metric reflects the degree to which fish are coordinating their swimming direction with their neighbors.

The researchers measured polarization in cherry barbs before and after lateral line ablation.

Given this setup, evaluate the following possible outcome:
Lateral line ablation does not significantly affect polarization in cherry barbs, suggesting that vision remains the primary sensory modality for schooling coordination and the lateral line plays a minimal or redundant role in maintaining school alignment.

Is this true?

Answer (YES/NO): NO